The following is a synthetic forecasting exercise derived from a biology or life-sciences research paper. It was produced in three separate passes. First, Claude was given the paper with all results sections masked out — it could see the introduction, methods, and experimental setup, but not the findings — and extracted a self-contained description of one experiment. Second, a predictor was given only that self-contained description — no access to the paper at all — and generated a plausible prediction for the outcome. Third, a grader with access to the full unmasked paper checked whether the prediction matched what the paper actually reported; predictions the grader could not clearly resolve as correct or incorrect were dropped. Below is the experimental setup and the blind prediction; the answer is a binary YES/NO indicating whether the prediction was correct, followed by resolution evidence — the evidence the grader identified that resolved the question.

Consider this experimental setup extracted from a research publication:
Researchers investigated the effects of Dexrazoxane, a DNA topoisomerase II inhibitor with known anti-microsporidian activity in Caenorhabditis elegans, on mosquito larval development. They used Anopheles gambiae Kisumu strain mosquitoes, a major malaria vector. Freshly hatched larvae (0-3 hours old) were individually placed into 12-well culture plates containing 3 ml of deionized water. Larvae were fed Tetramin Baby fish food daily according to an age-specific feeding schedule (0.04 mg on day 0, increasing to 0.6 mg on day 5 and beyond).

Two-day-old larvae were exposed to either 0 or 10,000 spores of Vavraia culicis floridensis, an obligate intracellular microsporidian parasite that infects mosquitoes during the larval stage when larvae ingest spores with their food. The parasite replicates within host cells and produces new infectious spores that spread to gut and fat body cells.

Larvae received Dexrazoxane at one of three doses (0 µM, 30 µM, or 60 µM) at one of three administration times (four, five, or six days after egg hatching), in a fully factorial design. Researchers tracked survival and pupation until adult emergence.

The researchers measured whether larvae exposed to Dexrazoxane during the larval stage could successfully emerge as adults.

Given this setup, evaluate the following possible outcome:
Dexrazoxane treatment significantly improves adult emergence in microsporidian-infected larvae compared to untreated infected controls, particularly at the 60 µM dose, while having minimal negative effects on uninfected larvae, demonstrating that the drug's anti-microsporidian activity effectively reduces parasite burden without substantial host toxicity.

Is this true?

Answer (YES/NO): NO